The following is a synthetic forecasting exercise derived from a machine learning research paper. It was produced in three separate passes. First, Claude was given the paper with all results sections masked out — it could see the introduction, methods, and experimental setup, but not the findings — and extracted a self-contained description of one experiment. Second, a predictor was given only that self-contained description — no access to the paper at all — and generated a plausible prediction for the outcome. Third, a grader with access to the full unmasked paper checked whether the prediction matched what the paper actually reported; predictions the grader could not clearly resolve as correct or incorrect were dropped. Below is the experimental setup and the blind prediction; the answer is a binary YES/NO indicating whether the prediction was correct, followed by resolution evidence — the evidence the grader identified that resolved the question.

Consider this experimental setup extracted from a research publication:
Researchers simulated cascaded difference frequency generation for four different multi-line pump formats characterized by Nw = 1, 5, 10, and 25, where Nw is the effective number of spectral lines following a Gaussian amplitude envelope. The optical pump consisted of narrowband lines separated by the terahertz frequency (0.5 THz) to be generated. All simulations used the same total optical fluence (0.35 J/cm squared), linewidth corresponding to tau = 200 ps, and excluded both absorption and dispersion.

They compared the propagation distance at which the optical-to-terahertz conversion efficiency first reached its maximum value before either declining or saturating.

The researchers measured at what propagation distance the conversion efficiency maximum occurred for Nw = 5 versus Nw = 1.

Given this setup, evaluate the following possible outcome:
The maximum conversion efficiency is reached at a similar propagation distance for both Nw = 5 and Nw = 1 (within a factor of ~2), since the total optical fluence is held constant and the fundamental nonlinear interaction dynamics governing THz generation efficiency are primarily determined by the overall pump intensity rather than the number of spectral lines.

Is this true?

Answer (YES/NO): NO